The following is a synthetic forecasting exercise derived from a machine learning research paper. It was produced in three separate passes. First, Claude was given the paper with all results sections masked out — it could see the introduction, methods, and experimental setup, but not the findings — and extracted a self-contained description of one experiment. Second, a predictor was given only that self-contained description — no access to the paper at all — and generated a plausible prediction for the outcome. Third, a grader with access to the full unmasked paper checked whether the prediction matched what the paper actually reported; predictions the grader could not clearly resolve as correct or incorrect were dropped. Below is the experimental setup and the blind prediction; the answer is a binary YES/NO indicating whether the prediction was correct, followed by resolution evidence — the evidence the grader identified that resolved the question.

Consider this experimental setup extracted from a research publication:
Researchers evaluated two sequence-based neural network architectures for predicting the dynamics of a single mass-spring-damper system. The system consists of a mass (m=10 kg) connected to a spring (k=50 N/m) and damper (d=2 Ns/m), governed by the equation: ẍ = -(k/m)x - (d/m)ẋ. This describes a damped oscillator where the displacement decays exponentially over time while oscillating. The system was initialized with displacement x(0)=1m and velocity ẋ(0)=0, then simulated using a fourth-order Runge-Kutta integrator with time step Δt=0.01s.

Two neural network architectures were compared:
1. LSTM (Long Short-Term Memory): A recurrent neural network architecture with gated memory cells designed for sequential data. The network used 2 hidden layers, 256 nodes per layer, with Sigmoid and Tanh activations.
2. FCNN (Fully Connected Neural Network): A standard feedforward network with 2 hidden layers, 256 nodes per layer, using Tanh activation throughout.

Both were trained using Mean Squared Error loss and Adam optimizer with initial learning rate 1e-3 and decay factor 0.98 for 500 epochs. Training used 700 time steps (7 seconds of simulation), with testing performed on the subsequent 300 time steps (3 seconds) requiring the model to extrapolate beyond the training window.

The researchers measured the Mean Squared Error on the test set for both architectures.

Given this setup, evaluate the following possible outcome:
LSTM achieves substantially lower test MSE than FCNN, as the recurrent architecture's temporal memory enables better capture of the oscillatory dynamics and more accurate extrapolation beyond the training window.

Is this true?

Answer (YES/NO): YES